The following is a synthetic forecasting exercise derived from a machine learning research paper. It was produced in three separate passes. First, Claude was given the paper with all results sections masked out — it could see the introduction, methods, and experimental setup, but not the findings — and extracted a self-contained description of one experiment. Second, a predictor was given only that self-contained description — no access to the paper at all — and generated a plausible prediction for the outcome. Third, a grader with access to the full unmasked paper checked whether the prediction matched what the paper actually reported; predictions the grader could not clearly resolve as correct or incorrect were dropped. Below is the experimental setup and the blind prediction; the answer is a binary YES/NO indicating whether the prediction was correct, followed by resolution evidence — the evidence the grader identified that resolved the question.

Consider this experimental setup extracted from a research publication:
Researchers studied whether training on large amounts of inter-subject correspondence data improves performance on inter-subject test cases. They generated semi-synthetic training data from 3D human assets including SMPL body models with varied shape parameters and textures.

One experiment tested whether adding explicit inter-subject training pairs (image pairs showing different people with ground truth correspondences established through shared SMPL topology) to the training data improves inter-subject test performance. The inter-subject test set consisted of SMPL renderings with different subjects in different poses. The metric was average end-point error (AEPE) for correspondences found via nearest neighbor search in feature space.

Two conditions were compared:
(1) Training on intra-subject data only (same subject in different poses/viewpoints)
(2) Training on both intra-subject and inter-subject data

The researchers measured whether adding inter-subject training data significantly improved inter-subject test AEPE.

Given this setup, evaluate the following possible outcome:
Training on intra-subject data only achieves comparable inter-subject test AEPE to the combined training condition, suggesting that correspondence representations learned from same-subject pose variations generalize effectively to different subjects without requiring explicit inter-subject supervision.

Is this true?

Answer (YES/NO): YES